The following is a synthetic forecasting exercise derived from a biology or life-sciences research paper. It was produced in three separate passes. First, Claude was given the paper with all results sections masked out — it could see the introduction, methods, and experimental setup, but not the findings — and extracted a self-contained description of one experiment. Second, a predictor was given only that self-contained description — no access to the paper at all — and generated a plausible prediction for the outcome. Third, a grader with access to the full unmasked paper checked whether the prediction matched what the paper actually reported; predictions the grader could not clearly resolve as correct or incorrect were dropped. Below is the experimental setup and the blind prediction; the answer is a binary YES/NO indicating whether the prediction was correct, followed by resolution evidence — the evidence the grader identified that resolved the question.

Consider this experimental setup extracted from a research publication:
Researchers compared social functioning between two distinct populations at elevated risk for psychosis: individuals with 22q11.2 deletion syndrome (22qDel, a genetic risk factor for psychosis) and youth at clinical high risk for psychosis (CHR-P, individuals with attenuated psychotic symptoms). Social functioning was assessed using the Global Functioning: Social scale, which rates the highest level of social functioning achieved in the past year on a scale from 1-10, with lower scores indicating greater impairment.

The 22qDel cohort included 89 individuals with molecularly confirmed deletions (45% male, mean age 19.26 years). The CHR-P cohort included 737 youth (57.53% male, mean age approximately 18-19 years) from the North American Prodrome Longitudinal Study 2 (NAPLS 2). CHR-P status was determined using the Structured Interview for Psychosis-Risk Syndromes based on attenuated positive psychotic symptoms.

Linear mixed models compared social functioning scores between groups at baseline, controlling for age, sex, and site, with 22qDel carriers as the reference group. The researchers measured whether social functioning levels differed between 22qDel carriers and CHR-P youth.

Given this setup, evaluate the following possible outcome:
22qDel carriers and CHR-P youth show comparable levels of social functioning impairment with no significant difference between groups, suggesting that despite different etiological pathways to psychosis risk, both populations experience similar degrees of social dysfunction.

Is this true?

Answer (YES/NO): NO